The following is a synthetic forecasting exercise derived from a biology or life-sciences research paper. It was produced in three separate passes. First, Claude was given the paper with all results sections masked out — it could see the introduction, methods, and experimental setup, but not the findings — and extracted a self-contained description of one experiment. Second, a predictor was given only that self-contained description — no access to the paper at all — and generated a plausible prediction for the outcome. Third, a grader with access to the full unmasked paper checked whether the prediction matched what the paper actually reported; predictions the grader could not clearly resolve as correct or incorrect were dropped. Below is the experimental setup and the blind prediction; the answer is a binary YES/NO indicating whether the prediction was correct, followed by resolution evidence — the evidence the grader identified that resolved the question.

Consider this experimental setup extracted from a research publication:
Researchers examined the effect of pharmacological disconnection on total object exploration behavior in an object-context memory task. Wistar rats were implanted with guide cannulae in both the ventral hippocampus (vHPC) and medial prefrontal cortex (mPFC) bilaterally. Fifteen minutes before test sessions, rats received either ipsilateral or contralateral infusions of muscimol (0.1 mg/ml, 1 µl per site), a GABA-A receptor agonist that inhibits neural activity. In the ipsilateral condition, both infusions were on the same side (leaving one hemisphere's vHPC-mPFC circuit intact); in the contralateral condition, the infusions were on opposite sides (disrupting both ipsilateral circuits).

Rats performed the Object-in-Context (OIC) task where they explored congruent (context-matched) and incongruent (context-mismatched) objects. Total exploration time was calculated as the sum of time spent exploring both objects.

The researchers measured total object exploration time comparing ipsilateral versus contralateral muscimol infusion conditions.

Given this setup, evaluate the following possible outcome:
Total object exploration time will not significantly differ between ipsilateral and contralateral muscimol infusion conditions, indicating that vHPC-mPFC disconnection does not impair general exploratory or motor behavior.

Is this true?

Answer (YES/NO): YES